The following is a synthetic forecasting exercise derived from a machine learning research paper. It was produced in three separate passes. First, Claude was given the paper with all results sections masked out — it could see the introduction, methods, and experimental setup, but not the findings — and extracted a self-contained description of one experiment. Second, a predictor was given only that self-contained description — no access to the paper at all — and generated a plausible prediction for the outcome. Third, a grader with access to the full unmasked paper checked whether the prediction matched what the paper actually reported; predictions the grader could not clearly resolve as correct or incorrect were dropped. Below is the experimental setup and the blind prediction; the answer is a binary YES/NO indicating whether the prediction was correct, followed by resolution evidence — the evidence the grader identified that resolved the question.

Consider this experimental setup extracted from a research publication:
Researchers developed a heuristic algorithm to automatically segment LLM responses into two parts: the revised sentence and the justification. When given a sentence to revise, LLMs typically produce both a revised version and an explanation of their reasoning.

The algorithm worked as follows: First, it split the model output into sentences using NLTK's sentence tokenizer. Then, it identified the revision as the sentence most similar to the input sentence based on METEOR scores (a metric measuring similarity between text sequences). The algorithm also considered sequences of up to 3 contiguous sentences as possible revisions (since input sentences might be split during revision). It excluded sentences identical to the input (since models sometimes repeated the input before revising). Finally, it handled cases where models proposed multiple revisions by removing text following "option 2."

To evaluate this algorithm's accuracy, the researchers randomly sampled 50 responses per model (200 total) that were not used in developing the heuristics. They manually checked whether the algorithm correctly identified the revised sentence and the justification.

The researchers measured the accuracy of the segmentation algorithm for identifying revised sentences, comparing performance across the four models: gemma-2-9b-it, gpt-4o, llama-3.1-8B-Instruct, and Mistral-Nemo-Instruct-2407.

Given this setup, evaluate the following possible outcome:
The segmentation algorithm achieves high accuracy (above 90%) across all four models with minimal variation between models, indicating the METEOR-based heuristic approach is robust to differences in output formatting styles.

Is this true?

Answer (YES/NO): NO